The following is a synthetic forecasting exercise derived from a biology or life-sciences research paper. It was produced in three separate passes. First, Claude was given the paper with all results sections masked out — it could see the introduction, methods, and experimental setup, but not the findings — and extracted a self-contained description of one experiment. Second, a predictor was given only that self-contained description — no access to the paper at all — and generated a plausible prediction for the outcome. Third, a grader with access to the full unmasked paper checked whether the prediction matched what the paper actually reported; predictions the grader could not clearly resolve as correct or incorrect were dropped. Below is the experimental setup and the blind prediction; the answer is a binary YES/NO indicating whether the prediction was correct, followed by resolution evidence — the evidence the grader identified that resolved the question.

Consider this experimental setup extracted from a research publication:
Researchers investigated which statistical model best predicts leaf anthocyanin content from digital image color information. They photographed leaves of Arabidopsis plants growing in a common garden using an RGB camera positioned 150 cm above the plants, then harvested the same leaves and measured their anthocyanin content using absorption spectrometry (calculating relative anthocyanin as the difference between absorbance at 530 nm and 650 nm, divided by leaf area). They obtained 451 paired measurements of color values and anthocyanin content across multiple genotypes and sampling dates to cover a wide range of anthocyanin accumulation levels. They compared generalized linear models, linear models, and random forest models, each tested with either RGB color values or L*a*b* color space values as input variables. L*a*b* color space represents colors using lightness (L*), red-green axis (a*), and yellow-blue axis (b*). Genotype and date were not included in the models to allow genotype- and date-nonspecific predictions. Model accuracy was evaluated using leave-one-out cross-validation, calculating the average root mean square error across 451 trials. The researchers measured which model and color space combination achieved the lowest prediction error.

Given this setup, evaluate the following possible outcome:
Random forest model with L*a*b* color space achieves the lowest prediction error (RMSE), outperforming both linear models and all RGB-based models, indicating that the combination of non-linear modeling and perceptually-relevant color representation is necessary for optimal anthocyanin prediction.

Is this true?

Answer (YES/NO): YES